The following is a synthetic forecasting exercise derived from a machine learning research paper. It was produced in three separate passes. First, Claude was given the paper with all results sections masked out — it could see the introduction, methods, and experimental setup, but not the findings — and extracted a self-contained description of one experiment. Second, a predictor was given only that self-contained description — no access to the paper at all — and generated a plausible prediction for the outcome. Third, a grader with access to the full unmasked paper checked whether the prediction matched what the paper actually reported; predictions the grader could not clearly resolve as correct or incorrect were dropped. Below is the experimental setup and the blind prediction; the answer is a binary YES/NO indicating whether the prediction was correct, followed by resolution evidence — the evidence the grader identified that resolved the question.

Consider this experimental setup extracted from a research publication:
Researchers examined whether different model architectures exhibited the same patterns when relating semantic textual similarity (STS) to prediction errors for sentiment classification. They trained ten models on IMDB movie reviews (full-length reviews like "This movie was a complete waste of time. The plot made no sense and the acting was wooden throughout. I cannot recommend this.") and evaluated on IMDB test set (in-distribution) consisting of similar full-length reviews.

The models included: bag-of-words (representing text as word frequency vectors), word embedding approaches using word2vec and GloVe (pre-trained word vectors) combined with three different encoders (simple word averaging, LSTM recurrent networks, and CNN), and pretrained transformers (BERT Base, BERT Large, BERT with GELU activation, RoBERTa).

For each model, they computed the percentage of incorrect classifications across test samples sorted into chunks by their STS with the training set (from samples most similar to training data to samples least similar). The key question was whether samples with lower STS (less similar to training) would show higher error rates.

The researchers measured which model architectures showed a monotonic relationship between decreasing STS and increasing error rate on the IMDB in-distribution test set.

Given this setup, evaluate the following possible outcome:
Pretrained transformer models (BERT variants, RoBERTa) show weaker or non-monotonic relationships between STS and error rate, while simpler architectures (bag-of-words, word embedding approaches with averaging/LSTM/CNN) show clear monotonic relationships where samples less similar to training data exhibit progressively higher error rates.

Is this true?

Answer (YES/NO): NO